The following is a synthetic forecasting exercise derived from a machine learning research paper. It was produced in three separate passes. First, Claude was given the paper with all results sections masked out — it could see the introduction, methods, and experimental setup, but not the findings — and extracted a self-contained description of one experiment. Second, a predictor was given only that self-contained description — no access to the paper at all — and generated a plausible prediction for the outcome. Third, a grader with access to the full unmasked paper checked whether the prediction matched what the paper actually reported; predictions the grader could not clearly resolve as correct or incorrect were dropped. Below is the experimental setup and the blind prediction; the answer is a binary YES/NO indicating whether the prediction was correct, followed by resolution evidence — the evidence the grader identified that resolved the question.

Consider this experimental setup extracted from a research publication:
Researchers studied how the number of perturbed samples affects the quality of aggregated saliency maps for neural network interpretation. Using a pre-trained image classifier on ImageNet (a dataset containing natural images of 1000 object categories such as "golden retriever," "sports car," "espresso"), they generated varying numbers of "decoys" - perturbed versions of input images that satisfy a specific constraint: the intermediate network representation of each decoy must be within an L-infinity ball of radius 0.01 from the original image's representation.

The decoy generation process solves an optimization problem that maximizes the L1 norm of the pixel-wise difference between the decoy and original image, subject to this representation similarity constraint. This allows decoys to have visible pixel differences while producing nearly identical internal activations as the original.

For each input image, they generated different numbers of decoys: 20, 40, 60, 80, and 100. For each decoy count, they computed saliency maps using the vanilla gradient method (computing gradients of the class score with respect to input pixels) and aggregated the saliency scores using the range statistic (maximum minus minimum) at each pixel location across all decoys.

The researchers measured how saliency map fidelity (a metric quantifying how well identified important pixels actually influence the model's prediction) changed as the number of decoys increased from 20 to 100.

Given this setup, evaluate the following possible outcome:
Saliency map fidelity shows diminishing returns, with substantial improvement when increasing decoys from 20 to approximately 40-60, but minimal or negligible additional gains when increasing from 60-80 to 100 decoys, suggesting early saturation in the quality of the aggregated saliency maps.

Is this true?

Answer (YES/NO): NO